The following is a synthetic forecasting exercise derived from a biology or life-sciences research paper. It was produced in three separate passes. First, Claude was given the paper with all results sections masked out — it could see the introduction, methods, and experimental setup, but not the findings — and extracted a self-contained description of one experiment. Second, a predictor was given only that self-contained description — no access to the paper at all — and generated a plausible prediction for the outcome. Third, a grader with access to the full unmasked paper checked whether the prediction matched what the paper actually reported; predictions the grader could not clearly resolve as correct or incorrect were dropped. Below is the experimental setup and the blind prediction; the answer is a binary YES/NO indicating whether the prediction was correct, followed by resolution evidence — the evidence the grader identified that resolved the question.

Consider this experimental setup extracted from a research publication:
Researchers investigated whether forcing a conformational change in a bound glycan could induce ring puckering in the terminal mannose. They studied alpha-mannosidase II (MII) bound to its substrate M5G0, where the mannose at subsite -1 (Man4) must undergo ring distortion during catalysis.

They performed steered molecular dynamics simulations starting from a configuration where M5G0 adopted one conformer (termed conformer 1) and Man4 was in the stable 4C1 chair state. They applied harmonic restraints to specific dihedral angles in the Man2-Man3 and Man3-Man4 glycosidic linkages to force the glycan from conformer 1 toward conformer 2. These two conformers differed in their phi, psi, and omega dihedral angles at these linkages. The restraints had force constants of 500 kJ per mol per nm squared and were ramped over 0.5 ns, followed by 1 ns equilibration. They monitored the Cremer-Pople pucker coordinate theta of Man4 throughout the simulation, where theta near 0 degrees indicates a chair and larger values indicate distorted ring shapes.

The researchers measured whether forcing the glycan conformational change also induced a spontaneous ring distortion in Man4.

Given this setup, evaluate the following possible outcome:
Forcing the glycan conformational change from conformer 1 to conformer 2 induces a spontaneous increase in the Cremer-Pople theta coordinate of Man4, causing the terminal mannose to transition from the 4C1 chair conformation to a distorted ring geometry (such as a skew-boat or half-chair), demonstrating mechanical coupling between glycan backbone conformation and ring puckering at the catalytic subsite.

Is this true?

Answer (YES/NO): YES